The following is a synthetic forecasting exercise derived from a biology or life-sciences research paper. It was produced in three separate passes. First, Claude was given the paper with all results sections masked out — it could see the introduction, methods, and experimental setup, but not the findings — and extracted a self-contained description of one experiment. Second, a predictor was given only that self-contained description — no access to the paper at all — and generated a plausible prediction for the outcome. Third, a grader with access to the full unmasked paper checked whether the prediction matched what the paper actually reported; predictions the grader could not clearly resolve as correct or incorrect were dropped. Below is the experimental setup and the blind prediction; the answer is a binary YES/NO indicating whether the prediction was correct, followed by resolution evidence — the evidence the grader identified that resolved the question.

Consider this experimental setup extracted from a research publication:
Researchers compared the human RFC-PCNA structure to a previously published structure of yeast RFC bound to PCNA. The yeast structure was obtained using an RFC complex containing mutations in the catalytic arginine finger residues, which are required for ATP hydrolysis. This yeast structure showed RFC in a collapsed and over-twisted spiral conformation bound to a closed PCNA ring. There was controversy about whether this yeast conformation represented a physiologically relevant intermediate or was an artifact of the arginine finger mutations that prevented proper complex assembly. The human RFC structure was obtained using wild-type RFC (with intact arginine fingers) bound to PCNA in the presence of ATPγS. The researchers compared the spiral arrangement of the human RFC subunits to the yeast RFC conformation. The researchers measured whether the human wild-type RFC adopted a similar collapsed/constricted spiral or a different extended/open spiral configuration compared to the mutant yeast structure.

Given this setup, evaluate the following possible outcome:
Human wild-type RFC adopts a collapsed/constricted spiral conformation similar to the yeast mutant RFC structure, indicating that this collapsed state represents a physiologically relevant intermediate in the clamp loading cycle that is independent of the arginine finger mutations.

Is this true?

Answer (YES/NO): YES